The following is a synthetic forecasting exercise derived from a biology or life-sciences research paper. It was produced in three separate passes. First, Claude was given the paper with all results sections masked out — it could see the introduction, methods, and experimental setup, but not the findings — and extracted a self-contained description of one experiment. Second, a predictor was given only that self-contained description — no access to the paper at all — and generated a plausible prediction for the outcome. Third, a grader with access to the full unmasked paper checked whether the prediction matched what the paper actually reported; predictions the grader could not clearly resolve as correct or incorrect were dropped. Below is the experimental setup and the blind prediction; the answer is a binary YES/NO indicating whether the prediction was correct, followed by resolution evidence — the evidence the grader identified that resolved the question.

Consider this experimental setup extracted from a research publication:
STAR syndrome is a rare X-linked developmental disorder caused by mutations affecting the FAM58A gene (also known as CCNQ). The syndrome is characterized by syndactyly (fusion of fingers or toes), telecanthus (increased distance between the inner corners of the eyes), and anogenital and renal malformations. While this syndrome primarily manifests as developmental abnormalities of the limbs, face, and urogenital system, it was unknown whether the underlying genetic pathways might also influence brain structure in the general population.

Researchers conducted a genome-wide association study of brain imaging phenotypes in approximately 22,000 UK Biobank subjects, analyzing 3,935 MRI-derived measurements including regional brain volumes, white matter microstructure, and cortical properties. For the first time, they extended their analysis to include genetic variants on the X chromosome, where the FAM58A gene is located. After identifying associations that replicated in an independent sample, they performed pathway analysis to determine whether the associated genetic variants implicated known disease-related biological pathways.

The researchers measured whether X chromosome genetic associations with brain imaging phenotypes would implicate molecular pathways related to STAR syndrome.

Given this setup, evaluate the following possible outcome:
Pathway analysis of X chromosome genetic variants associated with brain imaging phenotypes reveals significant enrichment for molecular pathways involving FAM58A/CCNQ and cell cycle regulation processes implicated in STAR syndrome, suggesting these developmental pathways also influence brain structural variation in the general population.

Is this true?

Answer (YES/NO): NO